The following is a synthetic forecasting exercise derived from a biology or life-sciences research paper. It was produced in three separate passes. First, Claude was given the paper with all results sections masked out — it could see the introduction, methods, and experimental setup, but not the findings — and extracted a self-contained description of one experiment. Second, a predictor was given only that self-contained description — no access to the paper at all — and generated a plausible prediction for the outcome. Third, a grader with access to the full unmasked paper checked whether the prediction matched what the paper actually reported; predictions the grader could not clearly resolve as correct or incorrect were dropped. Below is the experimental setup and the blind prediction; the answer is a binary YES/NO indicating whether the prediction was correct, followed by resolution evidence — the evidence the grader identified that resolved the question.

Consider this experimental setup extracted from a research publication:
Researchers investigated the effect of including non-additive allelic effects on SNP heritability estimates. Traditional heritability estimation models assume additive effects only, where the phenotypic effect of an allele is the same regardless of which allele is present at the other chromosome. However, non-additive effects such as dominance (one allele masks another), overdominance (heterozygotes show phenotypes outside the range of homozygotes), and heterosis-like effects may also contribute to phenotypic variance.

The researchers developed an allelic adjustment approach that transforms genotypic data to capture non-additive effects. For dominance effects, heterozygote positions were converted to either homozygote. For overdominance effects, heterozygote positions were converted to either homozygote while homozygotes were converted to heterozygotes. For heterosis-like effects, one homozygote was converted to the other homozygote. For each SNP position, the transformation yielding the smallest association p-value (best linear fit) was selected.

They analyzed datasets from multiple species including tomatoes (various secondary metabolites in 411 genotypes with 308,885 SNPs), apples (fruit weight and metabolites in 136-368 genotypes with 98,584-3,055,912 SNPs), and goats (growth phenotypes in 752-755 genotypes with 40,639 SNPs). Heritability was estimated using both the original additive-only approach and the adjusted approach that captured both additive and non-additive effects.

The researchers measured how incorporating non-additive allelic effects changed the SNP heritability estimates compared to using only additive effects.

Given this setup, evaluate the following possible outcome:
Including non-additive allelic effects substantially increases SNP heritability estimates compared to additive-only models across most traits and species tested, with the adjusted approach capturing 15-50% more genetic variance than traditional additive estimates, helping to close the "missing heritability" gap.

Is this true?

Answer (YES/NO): NO